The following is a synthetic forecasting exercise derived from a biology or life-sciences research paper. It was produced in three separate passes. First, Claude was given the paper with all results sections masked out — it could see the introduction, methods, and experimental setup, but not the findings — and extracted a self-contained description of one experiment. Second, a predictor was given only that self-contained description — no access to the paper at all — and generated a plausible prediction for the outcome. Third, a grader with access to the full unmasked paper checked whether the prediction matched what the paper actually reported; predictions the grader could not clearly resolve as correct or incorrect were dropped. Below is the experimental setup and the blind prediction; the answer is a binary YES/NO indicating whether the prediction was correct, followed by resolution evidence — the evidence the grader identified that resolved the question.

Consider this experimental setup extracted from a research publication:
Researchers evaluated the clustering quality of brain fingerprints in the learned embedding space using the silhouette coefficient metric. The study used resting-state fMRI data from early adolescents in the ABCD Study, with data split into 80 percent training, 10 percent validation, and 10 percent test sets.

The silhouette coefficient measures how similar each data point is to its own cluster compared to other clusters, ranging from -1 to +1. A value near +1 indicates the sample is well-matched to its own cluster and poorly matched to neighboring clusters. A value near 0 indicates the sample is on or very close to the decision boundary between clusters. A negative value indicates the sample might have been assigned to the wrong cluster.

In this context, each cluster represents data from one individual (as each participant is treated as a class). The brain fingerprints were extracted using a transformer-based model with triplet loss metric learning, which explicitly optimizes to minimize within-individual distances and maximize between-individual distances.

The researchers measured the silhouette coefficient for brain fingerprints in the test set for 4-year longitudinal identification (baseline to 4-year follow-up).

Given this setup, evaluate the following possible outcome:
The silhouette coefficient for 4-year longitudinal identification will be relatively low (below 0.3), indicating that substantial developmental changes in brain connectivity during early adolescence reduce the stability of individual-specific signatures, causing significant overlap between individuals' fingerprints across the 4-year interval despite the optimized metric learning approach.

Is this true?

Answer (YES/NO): NO